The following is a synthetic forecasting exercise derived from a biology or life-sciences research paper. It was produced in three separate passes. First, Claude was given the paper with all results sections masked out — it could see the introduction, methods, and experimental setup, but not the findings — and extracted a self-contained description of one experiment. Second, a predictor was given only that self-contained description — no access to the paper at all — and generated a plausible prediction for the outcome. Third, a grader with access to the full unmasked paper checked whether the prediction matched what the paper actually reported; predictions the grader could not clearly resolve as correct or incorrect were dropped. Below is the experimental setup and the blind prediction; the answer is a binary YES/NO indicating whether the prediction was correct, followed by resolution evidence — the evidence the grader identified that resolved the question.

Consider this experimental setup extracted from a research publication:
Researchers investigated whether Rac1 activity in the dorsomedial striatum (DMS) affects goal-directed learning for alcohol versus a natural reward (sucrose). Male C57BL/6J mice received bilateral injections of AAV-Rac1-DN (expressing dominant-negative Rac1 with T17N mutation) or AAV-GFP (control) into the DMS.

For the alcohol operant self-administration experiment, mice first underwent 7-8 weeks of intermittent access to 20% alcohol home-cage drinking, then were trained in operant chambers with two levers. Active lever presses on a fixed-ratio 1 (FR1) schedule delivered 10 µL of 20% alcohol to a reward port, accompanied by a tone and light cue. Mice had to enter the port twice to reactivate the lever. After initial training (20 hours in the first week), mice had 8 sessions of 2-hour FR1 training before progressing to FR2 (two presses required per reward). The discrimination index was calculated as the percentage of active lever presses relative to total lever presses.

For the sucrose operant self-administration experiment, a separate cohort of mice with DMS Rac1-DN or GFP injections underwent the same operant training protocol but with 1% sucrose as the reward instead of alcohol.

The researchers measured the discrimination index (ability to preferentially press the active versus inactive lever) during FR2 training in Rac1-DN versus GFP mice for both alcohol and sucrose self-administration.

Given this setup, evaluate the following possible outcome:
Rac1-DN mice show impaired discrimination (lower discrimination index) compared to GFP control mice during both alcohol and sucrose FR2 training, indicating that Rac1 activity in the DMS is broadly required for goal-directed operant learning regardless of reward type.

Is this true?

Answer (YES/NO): NO